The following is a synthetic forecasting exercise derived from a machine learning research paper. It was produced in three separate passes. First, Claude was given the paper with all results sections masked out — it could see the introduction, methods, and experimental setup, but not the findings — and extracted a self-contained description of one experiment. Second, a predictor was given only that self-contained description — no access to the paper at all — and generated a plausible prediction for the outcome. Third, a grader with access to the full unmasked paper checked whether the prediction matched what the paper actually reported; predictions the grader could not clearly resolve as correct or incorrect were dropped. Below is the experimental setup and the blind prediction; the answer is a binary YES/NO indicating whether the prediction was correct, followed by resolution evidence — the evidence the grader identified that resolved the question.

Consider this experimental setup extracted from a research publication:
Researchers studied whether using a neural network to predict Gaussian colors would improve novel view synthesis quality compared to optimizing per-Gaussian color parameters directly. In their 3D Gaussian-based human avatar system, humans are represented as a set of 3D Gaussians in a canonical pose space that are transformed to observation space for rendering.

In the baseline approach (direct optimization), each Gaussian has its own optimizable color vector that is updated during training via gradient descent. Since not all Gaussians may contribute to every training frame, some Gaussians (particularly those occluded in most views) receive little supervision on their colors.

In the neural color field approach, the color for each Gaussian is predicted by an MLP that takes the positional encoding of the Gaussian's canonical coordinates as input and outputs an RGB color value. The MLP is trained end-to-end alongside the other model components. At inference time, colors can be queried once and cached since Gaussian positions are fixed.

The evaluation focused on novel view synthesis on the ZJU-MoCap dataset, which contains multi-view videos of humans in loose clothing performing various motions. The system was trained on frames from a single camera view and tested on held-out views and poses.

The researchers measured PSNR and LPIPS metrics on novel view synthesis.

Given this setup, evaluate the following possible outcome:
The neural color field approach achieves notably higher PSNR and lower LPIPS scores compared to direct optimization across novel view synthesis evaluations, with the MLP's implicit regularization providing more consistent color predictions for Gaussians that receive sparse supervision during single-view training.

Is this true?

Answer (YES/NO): NO